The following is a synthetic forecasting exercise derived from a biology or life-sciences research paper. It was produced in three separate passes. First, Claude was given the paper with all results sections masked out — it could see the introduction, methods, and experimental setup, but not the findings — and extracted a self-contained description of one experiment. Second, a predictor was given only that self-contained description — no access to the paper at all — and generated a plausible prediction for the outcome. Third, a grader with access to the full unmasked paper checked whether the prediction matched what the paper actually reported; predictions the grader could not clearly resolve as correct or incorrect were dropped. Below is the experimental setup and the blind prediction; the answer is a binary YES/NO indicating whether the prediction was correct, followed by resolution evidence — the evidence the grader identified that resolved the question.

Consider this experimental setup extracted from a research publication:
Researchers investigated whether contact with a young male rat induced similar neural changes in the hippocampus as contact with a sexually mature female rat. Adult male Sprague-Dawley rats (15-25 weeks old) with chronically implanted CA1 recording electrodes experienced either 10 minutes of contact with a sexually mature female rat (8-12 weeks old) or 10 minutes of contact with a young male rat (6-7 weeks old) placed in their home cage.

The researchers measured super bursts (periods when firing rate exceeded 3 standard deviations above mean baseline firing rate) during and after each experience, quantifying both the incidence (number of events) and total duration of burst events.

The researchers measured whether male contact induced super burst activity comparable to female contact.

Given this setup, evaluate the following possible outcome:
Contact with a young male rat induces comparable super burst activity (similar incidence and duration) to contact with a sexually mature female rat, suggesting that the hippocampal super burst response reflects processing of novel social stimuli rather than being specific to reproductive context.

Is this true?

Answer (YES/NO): NO